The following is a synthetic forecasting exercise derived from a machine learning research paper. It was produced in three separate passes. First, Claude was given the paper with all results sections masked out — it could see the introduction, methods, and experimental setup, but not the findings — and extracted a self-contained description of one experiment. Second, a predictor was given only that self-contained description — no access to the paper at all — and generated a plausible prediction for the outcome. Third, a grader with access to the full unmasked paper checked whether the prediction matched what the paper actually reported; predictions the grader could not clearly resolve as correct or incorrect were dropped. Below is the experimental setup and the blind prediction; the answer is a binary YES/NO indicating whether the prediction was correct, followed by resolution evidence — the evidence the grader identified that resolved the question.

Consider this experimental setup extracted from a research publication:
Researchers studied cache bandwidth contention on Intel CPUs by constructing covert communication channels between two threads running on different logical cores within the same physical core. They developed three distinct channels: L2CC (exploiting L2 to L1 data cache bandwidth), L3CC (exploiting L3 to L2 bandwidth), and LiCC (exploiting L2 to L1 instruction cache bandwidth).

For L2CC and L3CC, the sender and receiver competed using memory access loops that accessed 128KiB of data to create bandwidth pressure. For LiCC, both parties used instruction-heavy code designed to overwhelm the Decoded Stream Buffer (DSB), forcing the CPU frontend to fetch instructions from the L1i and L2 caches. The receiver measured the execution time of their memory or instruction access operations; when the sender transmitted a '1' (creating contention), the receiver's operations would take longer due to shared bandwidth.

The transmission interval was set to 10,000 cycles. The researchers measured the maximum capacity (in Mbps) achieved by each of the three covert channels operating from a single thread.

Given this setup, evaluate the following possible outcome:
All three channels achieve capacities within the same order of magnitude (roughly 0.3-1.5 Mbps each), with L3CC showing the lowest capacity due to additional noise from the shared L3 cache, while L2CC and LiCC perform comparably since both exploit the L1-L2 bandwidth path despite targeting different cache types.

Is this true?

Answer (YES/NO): NO